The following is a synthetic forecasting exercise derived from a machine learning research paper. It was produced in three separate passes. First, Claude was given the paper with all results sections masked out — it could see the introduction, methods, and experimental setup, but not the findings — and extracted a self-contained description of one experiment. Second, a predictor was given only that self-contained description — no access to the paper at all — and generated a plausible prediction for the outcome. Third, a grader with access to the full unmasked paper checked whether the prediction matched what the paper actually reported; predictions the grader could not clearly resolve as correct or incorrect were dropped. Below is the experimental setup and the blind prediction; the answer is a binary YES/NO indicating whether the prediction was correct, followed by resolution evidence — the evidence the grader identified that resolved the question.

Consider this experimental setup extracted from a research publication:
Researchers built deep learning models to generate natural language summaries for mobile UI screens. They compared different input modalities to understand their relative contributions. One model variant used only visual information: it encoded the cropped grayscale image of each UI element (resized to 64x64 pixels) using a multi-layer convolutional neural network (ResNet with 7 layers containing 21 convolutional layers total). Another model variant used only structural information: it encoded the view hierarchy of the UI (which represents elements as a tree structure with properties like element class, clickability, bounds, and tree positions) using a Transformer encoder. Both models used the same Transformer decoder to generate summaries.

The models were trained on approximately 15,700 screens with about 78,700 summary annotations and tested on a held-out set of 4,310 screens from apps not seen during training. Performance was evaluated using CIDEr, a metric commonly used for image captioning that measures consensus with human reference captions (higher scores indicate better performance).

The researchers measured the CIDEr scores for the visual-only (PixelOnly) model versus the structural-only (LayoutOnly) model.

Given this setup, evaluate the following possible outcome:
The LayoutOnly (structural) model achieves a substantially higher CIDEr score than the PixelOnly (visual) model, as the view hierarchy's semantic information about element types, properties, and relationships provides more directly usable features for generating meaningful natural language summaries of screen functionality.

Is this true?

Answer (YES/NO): NO